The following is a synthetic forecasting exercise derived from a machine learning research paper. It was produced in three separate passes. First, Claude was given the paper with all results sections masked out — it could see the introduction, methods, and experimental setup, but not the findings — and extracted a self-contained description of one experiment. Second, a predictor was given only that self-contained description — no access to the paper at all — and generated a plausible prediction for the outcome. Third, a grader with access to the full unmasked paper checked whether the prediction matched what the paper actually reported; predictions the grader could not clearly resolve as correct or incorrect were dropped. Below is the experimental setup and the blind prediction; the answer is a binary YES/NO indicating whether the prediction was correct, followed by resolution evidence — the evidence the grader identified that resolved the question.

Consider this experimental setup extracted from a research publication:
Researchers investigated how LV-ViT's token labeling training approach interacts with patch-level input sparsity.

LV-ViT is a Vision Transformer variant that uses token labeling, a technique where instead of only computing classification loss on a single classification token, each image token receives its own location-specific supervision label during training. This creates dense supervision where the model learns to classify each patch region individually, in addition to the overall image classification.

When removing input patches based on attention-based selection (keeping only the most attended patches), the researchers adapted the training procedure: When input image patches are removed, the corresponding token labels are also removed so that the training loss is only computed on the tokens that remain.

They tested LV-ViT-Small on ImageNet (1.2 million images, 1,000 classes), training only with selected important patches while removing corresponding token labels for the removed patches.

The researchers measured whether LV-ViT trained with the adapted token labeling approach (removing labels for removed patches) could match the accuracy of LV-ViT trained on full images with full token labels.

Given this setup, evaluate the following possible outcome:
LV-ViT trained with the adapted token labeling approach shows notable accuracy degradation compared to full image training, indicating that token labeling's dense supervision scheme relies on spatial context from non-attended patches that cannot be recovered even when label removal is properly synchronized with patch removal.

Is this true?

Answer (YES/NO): NO